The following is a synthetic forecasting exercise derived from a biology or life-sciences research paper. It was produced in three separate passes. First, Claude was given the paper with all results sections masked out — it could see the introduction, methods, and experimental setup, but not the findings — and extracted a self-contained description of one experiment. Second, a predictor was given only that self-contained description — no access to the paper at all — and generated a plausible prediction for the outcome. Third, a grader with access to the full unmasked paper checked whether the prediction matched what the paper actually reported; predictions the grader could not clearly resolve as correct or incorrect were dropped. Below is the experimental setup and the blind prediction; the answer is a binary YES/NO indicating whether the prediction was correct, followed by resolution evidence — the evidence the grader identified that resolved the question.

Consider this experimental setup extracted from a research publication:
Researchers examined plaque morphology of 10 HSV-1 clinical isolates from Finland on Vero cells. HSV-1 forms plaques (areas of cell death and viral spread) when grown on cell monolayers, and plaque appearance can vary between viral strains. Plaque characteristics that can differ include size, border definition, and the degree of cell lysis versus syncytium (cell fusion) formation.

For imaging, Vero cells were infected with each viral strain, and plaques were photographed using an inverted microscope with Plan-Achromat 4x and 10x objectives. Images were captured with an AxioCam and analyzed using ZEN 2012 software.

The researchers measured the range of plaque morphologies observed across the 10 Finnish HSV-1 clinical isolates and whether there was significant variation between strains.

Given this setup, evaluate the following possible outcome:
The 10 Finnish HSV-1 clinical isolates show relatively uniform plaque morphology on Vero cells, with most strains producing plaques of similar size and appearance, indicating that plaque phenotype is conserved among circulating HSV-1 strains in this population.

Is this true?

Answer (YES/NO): YES